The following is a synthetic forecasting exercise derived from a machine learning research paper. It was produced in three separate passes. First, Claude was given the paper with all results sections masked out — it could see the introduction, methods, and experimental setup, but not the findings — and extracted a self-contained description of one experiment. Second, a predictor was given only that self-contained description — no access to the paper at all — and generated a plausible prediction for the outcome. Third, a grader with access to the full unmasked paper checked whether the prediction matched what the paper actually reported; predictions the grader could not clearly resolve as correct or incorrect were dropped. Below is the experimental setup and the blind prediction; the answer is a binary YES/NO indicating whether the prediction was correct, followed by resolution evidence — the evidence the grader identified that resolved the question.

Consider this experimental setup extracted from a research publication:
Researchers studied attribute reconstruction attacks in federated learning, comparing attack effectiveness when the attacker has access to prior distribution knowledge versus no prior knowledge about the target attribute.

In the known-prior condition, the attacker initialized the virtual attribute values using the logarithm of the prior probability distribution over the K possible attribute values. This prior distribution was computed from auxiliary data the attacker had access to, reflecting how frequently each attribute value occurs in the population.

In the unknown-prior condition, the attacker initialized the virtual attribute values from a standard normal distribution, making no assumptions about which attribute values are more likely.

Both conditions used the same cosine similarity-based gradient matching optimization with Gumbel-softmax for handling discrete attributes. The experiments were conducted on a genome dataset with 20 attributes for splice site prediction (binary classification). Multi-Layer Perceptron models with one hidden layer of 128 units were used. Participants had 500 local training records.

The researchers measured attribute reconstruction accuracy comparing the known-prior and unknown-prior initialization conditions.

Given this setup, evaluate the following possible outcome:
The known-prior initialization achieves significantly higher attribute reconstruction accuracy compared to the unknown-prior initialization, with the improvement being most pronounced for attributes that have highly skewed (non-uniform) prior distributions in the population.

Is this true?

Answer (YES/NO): NO